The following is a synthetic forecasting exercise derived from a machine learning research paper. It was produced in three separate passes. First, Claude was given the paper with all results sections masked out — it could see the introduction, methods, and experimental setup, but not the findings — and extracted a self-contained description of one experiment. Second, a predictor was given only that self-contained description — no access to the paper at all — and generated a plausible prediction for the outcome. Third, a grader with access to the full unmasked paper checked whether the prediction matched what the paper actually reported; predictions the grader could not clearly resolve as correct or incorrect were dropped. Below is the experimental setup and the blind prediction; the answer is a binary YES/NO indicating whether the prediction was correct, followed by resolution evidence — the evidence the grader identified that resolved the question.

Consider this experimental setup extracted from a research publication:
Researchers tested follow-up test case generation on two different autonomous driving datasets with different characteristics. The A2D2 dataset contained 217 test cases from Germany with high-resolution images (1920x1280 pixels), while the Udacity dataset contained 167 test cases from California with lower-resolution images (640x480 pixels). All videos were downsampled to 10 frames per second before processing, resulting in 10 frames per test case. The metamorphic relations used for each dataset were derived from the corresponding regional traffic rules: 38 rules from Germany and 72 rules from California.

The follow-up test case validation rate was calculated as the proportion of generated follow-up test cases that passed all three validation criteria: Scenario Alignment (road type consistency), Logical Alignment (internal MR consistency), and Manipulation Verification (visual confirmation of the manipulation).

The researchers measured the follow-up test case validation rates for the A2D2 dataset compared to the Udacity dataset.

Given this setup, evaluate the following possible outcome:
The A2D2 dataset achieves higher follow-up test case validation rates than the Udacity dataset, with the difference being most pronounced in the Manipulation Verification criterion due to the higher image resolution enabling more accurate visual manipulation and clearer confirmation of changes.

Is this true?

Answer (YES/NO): NO